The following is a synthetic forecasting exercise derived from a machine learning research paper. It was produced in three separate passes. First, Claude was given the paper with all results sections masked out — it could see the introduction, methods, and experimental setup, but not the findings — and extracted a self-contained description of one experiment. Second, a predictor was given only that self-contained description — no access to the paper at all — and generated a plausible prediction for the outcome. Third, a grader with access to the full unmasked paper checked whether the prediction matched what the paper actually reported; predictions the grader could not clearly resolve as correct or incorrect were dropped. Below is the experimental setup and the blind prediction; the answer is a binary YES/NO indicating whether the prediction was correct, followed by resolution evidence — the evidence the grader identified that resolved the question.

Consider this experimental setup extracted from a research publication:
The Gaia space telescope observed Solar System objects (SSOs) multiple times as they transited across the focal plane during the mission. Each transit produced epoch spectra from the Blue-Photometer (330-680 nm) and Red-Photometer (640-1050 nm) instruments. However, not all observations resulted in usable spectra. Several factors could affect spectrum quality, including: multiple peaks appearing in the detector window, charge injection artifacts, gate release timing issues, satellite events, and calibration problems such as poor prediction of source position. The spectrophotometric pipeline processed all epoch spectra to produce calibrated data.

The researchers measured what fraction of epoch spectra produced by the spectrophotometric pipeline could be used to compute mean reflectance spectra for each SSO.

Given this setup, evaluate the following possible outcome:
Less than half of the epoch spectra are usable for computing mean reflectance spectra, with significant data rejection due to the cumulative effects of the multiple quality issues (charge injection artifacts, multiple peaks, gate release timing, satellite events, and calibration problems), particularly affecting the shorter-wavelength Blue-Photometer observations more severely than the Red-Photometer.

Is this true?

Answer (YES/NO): NO